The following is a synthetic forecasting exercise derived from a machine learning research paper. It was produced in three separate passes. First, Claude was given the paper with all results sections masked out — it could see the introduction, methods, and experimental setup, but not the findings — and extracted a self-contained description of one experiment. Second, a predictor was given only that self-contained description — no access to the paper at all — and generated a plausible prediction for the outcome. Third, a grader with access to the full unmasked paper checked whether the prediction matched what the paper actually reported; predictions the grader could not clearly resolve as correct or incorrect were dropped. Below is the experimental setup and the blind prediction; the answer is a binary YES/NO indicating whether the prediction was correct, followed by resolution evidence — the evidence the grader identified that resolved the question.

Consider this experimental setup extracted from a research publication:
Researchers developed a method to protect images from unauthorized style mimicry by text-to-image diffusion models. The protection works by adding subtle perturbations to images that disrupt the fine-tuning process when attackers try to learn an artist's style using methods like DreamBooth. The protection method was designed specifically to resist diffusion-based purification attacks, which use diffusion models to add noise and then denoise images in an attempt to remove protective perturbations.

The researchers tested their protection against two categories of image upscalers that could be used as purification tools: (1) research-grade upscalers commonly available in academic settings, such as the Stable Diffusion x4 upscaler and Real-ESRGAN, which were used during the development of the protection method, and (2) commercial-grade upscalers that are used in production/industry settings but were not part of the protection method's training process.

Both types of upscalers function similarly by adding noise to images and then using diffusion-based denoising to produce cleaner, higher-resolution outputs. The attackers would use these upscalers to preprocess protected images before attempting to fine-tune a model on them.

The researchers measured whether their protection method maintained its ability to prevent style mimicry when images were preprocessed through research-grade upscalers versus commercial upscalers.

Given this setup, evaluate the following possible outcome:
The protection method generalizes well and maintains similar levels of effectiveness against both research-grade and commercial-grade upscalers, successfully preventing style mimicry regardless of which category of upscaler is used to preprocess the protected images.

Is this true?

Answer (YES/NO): NO